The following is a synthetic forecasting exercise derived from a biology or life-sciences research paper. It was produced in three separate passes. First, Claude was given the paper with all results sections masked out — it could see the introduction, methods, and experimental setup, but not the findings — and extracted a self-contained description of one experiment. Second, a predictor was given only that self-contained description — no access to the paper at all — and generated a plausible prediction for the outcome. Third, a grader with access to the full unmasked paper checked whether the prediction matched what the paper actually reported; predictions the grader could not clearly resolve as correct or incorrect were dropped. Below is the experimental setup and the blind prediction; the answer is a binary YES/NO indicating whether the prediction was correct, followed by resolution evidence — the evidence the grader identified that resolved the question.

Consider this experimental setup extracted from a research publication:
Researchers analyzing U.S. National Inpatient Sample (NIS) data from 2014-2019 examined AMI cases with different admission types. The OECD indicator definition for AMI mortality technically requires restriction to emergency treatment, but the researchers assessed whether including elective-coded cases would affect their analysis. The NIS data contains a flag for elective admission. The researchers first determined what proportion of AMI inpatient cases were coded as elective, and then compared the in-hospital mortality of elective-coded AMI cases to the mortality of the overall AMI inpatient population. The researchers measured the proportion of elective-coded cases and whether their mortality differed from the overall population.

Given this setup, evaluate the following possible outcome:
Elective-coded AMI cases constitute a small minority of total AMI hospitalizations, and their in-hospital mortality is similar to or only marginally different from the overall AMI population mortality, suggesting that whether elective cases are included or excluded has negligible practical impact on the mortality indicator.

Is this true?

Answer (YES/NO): YES